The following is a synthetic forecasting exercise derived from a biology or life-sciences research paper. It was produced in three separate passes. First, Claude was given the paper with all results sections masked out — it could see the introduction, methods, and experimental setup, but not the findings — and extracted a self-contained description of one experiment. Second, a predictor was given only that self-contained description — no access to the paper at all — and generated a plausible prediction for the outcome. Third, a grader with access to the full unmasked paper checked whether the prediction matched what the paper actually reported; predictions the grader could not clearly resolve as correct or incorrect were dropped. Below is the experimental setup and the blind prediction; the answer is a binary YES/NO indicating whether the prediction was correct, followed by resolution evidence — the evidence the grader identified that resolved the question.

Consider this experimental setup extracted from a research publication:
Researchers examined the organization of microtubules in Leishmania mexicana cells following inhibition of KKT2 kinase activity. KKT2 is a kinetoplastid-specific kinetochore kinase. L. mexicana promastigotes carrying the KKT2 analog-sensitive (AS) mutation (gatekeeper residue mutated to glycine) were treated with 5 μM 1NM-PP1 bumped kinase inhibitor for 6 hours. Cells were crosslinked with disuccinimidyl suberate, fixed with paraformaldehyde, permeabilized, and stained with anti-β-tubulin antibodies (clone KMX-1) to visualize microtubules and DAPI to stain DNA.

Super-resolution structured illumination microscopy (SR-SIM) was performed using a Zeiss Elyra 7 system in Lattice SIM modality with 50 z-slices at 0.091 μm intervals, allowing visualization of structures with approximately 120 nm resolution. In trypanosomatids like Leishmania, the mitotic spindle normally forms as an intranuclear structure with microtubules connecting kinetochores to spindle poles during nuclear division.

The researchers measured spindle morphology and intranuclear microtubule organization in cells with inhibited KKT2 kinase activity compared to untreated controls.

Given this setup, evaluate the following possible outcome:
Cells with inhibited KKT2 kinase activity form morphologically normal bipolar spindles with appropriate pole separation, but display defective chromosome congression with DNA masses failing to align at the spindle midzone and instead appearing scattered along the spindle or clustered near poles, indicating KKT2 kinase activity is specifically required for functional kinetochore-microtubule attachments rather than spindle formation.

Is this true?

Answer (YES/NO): NO